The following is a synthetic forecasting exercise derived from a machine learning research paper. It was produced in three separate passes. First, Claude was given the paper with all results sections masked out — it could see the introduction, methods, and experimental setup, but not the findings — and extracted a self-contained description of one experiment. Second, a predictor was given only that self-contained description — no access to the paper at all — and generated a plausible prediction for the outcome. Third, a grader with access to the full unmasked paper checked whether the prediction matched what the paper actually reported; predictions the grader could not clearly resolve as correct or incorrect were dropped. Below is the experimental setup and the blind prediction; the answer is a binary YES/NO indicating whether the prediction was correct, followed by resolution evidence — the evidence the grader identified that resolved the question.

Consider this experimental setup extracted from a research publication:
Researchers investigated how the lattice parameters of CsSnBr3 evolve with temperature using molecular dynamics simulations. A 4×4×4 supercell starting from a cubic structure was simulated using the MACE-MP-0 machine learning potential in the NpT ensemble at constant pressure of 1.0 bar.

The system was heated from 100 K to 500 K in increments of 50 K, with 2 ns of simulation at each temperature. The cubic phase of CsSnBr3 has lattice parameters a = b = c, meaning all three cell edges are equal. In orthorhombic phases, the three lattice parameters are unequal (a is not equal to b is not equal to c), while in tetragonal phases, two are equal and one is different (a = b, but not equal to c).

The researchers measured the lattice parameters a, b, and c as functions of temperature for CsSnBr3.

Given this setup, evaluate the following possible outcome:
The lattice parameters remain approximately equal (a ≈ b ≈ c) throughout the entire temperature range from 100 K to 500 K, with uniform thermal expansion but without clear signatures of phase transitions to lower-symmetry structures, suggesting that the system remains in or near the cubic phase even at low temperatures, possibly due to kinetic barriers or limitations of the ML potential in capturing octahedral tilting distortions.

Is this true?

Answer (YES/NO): NO